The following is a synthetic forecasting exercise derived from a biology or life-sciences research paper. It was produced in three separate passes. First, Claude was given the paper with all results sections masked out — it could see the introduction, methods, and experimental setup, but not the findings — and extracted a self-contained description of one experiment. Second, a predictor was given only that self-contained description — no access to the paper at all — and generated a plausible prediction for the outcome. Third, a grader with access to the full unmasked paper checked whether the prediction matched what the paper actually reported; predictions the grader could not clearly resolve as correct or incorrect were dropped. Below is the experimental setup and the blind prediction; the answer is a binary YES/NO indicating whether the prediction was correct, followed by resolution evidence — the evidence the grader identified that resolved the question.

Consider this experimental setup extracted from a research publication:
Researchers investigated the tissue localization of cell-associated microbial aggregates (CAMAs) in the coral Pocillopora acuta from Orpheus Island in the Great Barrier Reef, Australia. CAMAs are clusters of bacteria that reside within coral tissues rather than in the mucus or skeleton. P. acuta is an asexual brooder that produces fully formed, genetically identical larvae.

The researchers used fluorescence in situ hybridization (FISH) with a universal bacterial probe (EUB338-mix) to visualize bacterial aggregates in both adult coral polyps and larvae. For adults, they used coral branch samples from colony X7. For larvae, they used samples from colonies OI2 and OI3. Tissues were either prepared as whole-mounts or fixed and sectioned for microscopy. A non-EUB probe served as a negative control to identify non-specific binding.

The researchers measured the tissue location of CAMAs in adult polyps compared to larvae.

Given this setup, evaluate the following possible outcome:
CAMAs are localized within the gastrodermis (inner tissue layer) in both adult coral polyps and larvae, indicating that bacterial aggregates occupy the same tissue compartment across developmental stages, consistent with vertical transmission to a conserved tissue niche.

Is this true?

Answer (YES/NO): NO